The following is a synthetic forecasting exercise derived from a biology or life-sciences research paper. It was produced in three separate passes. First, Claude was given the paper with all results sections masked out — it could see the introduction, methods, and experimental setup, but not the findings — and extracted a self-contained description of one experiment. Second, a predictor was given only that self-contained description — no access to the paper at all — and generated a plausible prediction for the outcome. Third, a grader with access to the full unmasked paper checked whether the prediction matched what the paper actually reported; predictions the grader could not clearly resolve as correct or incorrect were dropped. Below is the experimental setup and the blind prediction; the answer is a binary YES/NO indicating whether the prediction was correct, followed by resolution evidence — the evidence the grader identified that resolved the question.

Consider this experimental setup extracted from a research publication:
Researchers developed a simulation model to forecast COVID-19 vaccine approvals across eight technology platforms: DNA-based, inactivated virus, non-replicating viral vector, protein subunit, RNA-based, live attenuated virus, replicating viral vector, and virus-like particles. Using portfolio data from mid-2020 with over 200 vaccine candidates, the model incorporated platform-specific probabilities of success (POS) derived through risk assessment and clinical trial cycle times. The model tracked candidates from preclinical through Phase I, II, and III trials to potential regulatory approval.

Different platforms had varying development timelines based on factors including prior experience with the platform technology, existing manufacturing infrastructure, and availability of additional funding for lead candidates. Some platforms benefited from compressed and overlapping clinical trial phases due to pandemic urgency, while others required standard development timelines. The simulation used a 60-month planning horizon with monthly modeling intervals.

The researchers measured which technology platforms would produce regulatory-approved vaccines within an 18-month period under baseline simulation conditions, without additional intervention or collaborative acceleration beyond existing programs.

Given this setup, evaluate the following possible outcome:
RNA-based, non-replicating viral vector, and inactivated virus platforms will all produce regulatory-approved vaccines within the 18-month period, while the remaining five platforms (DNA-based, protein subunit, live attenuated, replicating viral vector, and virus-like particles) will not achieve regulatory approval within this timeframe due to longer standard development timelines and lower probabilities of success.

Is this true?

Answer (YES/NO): NO